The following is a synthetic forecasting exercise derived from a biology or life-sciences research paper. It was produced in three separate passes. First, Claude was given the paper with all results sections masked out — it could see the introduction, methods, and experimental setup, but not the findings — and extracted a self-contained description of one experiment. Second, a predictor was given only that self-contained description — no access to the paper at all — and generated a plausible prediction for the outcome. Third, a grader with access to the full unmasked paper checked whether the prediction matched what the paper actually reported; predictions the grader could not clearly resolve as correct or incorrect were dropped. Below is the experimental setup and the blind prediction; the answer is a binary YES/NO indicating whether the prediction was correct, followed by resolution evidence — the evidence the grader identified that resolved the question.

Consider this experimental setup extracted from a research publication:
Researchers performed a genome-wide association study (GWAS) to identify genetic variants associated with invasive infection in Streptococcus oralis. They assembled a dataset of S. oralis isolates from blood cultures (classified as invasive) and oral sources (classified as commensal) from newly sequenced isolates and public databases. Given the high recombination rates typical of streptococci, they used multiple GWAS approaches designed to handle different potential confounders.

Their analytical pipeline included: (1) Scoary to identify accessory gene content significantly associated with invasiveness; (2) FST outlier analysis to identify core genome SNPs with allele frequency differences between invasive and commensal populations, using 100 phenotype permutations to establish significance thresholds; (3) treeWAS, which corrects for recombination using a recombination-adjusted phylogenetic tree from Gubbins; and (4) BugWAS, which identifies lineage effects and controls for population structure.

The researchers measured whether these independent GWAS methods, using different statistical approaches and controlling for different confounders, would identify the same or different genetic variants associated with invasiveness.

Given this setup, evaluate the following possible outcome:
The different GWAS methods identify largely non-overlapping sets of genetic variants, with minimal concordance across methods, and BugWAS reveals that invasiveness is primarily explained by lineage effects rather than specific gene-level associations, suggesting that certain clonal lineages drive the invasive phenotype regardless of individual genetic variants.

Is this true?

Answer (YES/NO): NO